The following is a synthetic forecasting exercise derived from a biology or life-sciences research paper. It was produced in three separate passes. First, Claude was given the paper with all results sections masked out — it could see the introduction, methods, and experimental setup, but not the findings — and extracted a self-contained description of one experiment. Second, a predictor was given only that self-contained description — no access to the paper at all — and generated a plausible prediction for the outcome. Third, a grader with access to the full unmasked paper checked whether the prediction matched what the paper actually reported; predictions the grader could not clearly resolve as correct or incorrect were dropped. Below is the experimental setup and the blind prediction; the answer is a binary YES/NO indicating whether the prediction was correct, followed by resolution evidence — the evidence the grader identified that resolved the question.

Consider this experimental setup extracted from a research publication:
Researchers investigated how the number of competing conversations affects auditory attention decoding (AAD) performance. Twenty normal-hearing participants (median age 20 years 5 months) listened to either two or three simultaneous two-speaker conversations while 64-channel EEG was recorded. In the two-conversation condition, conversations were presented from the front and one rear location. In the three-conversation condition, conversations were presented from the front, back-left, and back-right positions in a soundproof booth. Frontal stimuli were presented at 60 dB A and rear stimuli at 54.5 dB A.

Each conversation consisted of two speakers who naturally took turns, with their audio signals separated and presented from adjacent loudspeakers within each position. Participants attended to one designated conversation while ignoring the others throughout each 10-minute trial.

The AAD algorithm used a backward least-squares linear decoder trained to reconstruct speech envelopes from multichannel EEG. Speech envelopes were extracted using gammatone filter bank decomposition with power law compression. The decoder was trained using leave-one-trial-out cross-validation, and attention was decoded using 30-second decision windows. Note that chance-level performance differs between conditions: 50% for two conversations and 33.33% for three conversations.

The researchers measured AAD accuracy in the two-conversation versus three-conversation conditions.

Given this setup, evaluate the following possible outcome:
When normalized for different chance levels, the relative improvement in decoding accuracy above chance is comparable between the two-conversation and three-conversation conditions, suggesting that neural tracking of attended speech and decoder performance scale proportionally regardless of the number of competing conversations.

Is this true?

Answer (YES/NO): YES